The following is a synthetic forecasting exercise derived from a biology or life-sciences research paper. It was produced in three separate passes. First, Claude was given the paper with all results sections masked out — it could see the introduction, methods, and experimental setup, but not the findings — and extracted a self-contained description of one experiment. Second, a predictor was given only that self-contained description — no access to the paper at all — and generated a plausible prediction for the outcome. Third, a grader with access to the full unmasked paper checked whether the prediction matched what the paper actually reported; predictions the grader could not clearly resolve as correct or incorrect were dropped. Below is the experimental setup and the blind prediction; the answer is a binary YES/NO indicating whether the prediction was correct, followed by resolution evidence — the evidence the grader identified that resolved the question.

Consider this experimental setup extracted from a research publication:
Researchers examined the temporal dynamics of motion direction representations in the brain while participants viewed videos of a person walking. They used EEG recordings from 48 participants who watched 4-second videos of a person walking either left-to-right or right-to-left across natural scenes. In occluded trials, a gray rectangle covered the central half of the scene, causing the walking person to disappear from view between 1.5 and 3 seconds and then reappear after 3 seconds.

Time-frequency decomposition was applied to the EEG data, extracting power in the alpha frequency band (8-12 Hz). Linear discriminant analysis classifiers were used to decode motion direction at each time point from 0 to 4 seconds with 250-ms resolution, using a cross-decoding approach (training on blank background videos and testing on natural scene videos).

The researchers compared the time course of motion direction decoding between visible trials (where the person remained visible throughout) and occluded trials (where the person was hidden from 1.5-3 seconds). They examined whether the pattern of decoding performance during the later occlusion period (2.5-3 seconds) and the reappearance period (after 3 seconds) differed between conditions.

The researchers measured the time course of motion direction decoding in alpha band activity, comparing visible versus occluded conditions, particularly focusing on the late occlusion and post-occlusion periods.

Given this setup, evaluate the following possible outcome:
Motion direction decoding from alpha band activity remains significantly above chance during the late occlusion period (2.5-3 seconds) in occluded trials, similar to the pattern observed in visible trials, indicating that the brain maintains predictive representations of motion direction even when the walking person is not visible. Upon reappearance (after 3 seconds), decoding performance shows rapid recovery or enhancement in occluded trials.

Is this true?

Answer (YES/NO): NO